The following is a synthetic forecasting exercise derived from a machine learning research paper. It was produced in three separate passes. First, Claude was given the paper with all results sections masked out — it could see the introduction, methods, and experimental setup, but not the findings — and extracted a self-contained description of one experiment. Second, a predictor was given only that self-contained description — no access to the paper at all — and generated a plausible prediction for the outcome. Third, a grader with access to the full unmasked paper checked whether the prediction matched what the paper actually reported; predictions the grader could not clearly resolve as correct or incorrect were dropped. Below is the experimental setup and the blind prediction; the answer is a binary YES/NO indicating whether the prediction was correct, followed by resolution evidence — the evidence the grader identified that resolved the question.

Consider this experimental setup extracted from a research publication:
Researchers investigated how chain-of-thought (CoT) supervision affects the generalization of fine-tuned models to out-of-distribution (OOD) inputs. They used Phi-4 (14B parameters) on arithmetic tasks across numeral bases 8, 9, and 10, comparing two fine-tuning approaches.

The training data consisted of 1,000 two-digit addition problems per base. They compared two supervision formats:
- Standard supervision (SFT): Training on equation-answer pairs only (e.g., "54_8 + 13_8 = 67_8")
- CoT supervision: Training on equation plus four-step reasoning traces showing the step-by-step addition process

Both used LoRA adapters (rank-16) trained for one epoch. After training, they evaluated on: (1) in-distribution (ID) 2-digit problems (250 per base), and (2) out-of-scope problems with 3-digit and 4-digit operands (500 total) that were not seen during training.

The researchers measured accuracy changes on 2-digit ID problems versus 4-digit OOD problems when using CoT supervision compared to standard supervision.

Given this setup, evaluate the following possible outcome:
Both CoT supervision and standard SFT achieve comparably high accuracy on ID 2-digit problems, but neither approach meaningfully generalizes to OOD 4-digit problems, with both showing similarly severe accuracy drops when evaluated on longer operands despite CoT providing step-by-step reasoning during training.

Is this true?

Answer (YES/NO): NO